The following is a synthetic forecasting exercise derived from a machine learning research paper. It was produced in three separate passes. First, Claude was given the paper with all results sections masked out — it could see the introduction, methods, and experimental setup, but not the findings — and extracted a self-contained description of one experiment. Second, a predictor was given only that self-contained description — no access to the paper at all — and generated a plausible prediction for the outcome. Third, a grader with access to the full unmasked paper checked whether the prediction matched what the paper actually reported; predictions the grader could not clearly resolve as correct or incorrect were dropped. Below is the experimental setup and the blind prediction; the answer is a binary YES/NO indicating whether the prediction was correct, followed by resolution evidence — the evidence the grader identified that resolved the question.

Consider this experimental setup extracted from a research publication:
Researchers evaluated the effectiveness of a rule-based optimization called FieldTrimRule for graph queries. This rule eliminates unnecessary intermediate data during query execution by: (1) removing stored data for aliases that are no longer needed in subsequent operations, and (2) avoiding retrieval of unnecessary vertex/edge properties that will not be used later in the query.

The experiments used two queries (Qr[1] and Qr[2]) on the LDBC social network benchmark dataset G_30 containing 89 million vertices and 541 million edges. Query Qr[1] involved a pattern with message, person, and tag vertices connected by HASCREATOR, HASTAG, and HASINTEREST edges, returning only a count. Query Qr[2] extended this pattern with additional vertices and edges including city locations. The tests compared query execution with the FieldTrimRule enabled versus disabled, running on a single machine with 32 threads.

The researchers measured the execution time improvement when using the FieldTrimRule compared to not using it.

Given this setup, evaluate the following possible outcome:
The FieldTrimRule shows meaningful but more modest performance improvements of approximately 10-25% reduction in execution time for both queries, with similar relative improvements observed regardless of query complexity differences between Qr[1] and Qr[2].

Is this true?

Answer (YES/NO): NO